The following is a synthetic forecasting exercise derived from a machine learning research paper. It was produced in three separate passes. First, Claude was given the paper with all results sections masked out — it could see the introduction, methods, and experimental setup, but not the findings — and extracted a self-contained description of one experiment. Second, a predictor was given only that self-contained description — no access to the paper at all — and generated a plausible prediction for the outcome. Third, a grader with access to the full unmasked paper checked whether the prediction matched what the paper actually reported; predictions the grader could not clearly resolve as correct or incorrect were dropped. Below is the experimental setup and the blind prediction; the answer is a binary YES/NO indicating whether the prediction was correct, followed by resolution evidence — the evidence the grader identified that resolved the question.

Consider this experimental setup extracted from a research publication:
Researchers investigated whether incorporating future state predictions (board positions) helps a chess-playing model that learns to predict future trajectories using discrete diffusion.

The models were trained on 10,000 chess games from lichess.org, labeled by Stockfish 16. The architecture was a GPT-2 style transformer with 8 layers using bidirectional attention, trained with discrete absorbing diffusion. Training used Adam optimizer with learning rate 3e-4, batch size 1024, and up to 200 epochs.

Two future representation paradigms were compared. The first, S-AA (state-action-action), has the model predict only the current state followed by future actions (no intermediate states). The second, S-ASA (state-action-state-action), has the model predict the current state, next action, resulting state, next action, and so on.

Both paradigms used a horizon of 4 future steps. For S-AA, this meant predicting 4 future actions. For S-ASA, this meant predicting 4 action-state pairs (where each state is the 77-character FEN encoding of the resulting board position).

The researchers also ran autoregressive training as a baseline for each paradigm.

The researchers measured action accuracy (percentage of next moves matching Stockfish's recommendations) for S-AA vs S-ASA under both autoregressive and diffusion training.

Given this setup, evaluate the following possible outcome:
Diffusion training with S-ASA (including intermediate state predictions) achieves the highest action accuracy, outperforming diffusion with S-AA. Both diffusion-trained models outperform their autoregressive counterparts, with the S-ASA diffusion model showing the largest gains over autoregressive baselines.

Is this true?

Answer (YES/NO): NO